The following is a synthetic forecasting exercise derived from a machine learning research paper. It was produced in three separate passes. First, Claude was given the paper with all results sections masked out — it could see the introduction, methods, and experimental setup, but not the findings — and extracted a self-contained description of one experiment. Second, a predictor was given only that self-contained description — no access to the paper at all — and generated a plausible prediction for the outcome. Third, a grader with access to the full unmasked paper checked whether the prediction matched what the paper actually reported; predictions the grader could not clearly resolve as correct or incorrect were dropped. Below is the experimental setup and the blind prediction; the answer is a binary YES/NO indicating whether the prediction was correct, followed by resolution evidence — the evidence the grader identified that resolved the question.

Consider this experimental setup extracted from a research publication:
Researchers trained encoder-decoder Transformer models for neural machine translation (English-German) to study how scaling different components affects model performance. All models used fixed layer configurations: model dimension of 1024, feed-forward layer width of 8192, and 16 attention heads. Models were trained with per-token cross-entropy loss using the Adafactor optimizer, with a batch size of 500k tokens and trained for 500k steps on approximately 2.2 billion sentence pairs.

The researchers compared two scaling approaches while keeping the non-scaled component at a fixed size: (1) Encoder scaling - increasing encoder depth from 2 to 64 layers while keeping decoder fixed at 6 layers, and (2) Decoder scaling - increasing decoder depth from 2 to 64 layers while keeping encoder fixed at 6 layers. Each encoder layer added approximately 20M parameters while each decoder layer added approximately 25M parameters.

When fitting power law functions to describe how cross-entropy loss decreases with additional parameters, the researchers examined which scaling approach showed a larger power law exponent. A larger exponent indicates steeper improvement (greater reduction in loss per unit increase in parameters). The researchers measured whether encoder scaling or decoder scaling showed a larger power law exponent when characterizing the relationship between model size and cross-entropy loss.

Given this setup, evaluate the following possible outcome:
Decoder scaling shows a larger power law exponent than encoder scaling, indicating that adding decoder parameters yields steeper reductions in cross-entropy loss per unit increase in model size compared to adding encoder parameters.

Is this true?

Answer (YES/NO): YES